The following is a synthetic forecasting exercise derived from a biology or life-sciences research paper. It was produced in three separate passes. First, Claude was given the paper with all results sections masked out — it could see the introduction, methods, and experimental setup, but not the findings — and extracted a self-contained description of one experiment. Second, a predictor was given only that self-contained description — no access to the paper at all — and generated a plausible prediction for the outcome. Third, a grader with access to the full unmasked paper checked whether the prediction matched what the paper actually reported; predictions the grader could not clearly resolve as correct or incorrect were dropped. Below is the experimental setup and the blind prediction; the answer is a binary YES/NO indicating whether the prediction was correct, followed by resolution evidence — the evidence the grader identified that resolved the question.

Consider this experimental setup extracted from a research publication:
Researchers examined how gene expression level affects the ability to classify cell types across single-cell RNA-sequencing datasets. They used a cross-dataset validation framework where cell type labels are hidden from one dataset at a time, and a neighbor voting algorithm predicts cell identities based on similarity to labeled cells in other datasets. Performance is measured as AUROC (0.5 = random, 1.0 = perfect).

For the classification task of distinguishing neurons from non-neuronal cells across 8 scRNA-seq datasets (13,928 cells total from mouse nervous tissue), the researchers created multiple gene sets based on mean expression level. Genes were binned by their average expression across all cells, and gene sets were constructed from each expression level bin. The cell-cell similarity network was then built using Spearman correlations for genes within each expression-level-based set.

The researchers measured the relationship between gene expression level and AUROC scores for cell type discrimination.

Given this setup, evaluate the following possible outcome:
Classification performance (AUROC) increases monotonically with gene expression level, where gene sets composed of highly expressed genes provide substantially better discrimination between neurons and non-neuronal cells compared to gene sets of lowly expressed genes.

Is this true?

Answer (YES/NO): YES